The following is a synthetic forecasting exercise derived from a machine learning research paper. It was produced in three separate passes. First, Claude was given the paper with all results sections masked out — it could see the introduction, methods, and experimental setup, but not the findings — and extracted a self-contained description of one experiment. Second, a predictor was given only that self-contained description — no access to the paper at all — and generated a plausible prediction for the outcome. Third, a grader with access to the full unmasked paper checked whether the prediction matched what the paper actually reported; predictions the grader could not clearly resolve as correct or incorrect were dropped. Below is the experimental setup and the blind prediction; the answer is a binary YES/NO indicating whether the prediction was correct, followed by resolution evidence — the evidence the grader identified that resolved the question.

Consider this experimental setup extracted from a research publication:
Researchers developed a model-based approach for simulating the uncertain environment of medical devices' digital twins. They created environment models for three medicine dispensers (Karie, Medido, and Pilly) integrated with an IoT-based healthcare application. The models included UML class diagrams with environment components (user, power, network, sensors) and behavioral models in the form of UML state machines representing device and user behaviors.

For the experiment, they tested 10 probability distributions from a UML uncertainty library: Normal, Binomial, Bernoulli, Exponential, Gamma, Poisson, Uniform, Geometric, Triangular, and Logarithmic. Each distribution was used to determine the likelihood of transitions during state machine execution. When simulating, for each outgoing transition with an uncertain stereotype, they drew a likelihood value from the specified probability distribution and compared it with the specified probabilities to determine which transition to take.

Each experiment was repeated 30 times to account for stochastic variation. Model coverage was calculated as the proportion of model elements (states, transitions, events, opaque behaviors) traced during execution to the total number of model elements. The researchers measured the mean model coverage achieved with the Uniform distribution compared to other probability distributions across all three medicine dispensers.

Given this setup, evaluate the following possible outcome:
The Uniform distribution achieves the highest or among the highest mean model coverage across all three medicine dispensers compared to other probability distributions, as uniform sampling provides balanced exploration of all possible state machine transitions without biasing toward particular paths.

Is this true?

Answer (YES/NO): NO